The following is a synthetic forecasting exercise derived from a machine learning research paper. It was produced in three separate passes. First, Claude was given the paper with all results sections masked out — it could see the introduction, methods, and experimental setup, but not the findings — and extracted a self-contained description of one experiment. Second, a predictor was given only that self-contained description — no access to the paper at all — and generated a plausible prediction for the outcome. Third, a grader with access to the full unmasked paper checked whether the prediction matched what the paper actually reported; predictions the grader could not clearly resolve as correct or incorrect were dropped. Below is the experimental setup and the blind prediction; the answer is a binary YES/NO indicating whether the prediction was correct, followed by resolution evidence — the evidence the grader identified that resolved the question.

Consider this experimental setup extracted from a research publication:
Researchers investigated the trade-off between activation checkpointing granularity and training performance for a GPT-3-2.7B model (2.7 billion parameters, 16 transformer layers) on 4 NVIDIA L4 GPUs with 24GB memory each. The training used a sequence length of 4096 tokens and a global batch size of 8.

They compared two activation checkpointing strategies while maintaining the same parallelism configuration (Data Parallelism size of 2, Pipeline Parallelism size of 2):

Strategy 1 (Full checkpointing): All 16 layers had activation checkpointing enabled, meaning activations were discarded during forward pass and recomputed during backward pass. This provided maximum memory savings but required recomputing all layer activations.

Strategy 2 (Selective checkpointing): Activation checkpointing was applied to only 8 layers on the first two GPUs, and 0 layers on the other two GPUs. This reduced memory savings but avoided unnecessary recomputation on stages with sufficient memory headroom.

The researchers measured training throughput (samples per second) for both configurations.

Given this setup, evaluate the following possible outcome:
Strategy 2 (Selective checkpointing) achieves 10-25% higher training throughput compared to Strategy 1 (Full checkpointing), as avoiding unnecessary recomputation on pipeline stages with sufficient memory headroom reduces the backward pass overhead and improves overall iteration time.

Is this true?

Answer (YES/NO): YES